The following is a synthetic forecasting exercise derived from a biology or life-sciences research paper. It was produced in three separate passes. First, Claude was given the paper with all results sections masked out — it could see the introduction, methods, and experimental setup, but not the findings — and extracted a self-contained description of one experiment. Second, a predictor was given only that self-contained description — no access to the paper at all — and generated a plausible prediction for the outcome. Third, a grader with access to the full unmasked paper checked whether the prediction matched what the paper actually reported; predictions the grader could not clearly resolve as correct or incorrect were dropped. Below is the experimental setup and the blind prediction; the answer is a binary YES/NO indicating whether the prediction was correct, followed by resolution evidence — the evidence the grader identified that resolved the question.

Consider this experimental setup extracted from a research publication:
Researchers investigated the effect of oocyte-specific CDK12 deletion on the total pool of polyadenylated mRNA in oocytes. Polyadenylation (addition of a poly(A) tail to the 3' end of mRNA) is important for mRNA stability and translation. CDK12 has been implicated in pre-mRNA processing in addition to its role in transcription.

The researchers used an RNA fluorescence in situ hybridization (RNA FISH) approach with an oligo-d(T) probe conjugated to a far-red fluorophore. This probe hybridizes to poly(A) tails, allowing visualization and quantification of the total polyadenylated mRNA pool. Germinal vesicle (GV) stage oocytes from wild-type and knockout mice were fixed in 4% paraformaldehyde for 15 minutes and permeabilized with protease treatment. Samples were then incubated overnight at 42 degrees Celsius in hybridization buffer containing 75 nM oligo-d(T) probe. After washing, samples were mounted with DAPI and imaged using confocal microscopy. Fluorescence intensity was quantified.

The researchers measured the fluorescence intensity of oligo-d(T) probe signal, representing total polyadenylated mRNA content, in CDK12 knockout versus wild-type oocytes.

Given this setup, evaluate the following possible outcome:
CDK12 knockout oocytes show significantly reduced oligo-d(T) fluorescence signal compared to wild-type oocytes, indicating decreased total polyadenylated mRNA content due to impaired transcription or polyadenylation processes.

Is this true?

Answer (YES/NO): NO